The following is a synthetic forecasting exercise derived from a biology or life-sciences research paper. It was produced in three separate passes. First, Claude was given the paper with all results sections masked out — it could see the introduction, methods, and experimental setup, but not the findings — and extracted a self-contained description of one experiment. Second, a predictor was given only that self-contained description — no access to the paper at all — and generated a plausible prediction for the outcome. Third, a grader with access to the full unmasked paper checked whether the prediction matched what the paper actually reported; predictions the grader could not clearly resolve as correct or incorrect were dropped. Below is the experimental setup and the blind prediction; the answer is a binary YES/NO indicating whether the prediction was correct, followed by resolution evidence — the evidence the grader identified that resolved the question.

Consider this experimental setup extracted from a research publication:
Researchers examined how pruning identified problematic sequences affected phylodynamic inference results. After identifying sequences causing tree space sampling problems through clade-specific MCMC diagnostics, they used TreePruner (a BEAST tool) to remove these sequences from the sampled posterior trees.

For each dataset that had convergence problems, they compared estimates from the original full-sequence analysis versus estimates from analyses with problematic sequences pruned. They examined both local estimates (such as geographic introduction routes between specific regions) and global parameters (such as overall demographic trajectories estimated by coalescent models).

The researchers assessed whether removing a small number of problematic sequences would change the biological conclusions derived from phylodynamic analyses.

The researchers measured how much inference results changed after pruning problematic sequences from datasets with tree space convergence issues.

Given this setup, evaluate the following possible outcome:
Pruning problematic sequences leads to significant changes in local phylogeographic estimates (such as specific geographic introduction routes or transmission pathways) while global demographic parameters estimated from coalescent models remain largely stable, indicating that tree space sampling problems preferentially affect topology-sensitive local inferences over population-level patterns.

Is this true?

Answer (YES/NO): YES